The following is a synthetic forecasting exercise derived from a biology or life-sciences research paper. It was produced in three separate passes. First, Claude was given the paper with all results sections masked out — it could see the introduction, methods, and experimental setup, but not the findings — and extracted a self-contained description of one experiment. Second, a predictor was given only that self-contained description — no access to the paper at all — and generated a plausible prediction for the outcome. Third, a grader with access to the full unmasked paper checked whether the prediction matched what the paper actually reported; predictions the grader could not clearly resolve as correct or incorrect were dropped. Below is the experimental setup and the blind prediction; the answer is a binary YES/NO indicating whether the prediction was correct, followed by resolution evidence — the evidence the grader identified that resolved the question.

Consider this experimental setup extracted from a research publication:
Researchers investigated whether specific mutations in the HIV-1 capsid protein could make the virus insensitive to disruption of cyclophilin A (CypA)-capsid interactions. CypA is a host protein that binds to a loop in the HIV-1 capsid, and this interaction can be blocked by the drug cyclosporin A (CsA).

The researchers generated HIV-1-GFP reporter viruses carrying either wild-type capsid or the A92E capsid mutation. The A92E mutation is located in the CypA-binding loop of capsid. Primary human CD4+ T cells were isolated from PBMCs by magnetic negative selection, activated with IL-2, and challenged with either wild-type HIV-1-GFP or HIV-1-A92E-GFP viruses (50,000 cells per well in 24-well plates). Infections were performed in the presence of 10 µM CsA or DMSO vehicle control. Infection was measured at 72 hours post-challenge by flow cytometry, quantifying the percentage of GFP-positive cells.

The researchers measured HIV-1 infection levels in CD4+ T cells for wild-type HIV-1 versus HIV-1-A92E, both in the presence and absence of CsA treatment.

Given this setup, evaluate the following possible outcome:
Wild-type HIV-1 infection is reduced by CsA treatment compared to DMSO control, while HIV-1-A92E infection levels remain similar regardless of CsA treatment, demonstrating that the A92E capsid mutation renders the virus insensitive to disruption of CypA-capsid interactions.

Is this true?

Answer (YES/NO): YES